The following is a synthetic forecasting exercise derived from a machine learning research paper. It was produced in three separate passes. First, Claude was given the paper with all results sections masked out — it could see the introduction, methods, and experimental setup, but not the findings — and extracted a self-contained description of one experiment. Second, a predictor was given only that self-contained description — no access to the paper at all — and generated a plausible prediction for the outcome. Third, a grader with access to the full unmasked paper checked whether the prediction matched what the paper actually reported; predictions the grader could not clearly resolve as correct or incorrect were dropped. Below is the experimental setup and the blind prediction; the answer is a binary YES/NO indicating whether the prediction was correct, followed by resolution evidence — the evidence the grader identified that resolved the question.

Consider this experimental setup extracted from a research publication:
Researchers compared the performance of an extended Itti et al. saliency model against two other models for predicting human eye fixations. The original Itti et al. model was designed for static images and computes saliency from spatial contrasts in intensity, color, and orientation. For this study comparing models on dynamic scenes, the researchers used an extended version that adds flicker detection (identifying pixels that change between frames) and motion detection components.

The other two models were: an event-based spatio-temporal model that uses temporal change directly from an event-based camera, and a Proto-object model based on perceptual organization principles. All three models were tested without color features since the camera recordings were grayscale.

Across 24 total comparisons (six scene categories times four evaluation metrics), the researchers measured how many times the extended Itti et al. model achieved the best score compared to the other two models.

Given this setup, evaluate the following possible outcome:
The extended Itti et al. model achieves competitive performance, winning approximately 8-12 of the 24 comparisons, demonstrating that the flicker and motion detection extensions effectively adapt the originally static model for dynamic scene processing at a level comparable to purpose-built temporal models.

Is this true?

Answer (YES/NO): NO